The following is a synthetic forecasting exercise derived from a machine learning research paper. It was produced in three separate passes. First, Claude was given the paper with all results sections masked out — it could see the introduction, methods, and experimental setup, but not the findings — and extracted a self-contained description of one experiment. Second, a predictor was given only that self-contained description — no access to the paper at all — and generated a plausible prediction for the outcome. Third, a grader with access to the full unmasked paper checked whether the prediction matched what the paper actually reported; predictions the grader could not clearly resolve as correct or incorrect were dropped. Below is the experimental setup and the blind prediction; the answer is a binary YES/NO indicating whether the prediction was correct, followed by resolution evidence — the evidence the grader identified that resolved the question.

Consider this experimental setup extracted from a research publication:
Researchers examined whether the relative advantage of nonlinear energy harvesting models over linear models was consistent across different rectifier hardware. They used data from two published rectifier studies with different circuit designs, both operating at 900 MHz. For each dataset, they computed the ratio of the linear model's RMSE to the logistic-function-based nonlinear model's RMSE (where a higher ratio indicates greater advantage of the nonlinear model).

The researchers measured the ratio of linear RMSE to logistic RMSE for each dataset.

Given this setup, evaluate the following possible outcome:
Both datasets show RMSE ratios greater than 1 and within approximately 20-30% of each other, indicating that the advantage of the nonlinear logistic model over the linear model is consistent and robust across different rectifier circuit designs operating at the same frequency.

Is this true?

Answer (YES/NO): NO